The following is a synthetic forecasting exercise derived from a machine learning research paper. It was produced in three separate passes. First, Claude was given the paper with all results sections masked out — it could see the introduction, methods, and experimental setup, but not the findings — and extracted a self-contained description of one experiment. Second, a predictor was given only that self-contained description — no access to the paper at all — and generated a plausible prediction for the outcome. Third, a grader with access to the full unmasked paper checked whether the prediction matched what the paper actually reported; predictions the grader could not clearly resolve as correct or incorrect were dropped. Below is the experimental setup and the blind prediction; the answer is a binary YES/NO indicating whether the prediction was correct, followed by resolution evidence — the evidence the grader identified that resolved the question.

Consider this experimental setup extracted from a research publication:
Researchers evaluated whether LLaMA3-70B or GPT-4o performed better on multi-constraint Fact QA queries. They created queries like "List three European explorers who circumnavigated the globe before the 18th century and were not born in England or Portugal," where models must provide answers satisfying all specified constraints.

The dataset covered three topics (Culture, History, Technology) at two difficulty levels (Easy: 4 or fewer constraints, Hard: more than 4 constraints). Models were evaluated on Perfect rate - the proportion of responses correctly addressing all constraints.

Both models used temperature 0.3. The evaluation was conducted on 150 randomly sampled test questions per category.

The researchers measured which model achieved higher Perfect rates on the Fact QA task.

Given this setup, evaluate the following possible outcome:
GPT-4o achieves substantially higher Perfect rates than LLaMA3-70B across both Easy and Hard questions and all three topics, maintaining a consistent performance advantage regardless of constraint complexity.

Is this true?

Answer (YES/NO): NO